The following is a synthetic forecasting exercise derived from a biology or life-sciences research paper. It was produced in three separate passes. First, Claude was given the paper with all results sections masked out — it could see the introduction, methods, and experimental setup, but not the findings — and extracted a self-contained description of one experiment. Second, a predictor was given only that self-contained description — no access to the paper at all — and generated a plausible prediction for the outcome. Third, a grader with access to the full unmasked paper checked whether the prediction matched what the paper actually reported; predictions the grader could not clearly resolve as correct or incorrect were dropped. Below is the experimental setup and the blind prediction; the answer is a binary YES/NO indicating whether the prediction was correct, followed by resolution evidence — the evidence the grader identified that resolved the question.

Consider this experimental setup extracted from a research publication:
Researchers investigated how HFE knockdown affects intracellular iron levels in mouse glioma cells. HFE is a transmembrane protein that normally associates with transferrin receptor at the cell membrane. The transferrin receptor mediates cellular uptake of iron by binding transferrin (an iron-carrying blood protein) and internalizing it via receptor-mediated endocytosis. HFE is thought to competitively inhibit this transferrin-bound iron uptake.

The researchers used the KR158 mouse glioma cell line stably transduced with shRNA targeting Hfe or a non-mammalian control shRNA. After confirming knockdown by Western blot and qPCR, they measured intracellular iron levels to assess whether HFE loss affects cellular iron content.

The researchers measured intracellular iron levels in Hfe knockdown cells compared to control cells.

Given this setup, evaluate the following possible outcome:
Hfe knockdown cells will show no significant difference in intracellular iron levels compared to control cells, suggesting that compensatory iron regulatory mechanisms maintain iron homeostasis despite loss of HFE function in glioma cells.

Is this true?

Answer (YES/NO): NO